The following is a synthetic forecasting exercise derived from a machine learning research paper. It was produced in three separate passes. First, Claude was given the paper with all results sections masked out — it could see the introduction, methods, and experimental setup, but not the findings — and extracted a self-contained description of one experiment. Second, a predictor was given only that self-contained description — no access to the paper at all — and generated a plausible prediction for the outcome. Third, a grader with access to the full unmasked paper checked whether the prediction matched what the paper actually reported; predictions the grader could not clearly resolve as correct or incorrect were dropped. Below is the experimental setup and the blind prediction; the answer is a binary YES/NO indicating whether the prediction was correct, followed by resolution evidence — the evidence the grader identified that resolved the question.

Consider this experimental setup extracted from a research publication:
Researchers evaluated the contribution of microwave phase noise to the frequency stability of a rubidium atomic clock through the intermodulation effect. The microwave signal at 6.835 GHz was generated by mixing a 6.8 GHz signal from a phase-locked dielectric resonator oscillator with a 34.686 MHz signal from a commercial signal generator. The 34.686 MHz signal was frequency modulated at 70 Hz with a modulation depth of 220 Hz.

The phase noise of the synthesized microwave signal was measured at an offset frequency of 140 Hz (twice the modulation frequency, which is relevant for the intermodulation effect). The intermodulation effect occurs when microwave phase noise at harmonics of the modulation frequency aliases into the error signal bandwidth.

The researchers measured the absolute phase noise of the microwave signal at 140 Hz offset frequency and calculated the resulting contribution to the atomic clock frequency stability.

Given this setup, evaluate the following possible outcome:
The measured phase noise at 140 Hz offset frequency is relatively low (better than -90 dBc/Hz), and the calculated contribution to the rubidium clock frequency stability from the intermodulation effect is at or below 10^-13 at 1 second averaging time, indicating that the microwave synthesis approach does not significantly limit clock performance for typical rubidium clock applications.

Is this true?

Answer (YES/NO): YES